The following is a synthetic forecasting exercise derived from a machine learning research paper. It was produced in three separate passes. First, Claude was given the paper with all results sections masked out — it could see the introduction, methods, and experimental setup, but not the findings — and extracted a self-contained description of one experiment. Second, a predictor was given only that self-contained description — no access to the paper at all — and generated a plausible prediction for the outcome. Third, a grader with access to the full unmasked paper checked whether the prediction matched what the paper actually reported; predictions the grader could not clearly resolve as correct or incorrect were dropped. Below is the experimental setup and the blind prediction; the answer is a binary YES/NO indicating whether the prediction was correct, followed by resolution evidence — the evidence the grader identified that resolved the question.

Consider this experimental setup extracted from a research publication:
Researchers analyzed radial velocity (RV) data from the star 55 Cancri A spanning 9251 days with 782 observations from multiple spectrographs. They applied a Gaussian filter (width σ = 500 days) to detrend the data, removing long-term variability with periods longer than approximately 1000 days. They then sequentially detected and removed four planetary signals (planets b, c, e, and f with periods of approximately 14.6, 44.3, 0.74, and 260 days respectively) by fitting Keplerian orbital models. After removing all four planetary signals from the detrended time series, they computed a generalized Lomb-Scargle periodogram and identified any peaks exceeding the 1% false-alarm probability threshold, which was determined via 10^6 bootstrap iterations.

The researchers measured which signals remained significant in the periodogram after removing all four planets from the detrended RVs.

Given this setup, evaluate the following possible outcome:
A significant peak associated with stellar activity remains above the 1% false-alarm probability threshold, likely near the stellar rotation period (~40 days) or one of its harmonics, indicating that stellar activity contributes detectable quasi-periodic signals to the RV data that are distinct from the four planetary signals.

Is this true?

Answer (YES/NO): NO